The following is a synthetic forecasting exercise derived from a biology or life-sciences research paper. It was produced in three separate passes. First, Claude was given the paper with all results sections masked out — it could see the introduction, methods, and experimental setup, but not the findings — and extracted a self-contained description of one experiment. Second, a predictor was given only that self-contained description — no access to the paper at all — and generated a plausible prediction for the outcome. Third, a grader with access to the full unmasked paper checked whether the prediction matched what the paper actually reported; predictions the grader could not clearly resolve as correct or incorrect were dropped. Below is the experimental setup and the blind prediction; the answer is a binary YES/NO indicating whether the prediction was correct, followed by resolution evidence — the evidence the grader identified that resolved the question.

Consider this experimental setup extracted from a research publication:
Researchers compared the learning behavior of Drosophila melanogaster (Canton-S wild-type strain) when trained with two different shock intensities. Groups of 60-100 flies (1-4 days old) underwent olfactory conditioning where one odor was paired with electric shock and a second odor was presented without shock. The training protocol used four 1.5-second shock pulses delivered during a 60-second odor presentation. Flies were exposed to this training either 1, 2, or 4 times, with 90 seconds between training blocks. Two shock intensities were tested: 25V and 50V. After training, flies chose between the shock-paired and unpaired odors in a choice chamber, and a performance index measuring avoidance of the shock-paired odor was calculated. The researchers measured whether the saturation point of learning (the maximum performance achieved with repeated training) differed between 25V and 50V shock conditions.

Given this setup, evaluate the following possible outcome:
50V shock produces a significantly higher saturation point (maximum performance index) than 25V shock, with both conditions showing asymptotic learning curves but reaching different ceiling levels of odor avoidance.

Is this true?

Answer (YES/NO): YES